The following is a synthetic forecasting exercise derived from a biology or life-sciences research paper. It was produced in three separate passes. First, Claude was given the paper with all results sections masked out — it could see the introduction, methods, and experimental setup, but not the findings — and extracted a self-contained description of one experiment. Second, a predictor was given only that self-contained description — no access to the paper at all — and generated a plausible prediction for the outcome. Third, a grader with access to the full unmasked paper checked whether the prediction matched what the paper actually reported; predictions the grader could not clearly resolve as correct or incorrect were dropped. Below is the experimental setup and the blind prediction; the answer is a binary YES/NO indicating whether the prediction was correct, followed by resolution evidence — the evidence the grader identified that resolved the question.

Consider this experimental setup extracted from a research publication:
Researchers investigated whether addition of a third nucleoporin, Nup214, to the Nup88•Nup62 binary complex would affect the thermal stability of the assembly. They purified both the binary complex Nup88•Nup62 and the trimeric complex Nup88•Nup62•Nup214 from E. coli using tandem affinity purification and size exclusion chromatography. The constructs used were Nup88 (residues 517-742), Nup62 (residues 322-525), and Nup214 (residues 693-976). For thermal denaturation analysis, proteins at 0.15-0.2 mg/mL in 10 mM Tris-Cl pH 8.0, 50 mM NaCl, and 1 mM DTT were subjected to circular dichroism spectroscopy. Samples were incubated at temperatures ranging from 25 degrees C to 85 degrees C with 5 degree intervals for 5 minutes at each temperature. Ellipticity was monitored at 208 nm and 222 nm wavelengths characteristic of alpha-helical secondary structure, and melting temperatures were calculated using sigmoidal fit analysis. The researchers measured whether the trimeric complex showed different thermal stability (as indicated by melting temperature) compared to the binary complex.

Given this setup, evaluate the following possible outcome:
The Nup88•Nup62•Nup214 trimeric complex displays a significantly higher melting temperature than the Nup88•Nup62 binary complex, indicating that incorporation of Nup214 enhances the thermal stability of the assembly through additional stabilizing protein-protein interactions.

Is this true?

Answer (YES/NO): NO